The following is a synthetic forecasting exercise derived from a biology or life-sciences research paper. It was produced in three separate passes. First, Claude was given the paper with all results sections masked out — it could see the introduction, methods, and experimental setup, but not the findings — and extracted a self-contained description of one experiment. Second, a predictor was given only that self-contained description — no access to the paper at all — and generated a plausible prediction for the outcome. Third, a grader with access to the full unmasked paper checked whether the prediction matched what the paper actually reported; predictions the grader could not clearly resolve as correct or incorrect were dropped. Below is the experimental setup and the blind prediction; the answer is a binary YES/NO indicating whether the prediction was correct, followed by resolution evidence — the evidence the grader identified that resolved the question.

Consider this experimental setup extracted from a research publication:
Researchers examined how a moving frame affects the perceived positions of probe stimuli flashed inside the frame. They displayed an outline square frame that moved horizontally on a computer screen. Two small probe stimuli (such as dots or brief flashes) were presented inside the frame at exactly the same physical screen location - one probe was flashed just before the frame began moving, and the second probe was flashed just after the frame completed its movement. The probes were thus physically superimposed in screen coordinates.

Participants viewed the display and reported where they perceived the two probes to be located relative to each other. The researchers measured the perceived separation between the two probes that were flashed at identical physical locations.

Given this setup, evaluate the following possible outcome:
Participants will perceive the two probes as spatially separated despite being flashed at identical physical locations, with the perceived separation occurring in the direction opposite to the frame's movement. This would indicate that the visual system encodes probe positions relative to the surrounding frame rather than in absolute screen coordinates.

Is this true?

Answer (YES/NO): YES